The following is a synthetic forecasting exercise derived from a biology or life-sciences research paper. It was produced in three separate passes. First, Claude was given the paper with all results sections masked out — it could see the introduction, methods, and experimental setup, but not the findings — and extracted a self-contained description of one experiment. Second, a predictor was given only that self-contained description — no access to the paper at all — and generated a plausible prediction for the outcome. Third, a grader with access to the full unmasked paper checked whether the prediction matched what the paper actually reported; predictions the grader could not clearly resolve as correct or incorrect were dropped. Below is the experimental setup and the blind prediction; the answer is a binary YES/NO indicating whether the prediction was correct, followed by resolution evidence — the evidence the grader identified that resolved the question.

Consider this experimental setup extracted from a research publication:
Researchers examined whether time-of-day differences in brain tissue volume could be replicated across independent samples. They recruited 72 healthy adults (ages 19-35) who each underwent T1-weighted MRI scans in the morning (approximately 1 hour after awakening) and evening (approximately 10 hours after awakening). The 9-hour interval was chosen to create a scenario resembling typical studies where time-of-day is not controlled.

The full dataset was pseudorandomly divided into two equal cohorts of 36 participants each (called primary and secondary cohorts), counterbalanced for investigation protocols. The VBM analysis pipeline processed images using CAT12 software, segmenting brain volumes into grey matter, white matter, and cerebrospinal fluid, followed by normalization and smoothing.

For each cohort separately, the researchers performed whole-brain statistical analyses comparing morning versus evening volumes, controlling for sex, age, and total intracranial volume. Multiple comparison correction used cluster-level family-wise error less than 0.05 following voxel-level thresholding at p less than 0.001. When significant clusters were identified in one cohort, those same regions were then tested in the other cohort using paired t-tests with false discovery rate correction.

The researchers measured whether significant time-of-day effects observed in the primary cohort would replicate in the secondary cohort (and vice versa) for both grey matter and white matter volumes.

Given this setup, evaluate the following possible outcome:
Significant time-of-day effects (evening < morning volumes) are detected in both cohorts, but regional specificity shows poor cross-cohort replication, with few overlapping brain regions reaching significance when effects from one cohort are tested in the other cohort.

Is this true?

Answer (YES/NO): NO